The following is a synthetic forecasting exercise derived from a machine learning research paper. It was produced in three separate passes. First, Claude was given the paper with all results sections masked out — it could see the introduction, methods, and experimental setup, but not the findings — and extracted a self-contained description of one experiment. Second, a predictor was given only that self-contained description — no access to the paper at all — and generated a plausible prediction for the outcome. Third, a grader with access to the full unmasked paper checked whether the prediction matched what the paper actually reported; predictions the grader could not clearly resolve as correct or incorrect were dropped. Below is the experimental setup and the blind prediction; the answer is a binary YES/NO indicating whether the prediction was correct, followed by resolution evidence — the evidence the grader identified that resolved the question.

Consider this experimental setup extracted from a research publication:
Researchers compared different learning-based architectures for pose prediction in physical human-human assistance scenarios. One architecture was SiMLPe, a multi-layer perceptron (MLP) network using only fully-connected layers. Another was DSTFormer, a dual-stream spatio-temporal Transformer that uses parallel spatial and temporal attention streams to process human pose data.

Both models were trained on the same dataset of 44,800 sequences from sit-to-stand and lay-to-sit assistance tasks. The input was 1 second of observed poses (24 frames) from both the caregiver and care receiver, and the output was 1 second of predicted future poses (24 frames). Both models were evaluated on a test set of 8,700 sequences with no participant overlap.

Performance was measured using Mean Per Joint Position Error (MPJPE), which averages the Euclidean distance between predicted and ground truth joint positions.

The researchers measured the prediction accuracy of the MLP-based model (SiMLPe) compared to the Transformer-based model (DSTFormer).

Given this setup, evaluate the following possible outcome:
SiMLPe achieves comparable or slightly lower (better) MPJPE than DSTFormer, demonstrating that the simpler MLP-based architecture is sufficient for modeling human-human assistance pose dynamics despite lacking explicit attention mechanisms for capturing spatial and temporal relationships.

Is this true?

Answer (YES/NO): YES